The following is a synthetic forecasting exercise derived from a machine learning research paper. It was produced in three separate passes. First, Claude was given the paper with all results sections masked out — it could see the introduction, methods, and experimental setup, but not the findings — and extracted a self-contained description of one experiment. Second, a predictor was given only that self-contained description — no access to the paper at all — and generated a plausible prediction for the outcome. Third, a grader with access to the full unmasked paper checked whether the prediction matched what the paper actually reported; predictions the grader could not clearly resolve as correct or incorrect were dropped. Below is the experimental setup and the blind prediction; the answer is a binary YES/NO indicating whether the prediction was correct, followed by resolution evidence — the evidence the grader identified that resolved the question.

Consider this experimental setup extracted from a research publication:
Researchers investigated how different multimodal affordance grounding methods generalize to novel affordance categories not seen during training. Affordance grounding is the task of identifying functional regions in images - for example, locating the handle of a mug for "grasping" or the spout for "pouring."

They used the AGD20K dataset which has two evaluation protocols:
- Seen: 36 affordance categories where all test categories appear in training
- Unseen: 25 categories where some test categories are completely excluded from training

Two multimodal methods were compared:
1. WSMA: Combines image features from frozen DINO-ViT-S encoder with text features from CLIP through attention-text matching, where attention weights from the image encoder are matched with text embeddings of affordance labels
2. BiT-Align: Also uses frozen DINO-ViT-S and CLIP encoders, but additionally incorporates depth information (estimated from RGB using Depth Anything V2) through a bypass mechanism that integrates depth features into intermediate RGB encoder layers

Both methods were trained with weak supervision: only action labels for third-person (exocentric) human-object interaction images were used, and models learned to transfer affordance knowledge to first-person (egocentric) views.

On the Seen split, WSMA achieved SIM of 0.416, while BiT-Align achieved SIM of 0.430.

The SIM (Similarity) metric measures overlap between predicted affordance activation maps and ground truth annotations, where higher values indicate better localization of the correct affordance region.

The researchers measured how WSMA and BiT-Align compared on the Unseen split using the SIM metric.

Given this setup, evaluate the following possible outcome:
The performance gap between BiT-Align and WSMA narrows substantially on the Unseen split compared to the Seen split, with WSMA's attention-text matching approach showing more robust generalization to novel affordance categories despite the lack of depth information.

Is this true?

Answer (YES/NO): YES